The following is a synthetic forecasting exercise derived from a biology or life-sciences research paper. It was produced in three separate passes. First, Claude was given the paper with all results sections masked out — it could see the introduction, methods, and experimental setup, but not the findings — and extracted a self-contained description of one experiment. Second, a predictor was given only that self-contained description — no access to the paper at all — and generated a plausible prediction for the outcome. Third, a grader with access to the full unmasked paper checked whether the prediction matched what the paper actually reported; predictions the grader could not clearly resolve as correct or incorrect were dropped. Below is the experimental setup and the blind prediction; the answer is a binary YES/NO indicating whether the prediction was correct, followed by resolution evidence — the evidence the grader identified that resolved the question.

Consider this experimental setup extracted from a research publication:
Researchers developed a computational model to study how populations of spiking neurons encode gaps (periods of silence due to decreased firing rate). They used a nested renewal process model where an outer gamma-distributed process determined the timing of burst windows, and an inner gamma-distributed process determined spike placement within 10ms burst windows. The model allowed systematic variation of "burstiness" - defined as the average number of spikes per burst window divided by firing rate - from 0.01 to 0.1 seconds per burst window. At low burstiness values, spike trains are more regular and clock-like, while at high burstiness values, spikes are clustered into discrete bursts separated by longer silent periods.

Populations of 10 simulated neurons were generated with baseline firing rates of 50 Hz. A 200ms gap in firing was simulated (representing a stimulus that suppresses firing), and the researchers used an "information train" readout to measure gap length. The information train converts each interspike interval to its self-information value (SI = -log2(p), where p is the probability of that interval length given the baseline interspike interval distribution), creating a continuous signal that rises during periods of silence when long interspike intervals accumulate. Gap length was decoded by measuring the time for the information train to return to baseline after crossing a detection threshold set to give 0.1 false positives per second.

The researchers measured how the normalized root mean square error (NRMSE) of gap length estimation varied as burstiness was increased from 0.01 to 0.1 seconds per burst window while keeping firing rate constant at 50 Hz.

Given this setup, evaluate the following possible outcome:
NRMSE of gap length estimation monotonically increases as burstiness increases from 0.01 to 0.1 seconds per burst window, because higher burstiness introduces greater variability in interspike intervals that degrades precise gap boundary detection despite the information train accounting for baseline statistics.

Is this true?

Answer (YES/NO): NO